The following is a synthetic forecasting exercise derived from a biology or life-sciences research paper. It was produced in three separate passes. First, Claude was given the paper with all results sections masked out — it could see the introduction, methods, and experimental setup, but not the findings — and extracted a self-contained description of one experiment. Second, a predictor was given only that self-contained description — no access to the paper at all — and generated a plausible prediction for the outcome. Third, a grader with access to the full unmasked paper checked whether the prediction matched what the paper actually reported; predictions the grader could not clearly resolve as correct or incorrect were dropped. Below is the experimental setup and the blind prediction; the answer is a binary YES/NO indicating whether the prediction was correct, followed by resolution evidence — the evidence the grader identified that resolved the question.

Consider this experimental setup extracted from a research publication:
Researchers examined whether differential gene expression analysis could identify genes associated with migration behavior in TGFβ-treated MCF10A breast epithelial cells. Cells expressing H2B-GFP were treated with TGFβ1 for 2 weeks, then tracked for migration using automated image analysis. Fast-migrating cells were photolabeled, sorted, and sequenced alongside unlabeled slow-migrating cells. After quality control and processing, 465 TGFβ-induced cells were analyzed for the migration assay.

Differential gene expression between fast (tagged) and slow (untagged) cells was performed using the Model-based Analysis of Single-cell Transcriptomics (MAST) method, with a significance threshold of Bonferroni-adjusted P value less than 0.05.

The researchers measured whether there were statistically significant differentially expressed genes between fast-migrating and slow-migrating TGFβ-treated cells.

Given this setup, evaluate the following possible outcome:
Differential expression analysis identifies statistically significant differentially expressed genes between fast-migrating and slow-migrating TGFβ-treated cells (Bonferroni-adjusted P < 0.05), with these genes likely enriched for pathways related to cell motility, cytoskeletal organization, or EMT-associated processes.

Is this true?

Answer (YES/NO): YES